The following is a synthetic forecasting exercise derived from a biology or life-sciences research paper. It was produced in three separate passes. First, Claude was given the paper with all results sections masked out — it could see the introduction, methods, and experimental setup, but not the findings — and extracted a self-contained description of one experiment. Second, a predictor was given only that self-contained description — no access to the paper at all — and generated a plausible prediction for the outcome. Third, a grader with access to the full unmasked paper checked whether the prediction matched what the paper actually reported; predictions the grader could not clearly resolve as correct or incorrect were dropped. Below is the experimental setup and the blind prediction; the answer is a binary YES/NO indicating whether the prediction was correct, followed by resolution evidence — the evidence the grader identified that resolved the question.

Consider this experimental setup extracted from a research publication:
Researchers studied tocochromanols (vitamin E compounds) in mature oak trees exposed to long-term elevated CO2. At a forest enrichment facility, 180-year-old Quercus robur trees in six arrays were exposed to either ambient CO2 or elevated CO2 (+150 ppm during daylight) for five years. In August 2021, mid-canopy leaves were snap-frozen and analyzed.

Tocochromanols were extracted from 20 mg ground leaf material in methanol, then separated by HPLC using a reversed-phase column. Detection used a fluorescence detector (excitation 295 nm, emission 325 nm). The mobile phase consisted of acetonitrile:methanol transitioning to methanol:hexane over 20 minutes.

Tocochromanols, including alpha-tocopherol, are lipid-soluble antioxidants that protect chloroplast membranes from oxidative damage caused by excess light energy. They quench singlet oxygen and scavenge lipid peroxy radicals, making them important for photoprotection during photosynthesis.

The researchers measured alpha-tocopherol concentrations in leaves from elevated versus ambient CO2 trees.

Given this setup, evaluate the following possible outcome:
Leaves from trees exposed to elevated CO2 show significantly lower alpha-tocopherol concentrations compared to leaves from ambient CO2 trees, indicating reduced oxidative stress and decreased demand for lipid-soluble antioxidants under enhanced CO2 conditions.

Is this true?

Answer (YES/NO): NO